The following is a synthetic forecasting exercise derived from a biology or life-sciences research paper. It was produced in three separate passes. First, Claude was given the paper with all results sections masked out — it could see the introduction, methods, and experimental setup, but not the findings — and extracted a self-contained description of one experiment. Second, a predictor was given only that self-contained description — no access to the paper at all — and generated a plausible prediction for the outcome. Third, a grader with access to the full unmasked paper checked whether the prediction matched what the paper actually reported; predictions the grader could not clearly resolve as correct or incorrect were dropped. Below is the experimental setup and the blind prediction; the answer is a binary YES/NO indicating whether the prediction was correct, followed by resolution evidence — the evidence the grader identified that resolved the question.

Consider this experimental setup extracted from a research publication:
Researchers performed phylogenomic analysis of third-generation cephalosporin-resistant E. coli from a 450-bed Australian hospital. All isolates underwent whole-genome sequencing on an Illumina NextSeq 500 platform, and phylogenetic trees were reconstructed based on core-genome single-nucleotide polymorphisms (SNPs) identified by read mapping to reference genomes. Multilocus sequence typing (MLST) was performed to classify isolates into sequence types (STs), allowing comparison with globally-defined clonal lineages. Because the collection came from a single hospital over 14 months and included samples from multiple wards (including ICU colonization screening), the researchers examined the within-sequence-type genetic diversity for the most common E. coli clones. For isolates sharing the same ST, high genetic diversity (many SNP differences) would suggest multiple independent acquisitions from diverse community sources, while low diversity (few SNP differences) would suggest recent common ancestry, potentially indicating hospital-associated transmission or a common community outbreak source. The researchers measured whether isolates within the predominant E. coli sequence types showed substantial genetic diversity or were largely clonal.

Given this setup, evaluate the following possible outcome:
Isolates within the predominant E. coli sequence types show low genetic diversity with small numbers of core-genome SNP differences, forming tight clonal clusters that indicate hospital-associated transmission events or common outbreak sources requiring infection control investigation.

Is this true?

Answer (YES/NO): NO